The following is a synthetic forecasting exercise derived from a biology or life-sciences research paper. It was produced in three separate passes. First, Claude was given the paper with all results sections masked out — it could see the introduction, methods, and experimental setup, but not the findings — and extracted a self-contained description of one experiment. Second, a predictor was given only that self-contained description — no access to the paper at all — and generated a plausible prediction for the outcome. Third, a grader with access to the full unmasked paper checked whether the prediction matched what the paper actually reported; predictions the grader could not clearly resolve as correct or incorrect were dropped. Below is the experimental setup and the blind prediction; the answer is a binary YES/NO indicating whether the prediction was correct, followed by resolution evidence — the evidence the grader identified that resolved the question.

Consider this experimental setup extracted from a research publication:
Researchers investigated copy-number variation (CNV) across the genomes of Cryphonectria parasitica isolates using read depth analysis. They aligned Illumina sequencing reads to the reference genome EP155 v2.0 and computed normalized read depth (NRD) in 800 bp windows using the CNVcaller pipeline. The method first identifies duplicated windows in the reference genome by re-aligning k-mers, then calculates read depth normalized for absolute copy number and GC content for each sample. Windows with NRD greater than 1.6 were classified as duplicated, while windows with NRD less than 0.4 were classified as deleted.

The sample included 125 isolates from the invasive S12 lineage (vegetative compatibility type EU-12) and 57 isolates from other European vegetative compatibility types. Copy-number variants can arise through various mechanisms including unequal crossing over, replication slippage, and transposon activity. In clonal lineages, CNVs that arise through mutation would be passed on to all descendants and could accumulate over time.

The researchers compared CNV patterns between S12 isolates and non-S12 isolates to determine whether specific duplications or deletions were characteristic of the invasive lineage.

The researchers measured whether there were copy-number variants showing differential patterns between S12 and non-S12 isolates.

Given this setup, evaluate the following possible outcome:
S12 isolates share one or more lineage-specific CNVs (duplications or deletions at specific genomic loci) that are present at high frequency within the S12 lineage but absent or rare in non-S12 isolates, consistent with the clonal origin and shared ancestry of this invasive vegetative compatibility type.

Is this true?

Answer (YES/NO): YES